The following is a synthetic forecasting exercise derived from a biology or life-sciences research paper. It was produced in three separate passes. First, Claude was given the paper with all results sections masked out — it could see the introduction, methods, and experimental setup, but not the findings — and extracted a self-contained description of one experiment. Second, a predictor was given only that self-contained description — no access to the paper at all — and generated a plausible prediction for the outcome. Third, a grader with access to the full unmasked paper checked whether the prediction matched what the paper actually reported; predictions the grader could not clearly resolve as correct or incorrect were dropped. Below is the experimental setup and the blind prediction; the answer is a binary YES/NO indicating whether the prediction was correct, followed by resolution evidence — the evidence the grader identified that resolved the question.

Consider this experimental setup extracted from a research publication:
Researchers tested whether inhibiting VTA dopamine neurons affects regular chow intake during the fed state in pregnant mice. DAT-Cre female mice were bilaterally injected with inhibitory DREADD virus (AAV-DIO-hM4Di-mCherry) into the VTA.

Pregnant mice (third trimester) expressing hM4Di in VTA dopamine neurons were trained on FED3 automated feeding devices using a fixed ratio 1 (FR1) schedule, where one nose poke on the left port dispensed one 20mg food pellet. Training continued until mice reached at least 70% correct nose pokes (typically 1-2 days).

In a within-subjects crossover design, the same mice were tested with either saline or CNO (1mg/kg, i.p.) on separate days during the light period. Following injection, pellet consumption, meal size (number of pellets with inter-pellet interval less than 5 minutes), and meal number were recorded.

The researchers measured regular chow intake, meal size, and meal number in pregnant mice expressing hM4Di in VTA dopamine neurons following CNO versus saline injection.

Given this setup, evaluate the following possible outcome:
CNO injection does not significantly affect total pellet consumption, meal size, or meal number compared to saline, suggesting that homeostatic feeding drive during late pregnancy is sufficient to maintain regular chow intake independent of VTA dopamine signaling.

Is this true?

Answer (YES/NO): NO